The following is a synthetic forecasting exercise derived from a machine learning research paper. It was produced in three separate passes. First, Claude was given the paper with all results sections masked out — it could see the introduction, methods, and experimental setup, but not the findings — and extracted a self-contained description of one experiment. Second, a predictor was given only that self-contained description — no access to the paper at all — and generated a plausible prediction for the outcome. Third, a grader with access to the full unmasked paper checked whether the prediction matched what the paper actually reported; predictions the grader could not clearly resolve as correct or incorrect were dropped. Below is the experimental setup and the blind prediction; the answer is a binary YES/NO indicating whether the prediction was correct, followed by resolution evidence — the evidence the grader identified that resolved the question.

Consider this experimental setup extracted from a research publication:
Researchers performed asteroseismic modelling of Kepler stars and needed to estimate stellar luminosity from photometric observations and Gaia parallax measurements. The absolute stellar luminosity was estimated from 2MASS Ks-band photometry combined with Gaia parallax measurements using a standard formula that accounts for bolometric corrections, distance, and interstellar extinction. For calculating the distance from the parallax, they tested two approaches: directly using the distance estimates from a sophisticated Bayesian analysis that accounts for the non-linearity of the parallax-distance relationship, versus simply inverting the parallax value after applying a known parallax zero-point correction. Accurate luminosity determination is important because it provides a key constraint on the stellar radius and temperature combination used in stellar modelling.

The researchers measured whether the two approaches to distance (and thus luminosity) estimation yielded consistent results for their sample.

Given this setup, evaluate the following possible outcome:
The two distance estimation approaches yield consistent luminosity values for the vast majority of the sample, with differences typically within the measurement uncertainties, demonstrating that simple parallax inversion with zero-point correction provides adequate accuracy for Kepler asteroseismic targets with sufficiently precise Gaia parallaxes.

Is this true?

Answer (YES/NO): YES